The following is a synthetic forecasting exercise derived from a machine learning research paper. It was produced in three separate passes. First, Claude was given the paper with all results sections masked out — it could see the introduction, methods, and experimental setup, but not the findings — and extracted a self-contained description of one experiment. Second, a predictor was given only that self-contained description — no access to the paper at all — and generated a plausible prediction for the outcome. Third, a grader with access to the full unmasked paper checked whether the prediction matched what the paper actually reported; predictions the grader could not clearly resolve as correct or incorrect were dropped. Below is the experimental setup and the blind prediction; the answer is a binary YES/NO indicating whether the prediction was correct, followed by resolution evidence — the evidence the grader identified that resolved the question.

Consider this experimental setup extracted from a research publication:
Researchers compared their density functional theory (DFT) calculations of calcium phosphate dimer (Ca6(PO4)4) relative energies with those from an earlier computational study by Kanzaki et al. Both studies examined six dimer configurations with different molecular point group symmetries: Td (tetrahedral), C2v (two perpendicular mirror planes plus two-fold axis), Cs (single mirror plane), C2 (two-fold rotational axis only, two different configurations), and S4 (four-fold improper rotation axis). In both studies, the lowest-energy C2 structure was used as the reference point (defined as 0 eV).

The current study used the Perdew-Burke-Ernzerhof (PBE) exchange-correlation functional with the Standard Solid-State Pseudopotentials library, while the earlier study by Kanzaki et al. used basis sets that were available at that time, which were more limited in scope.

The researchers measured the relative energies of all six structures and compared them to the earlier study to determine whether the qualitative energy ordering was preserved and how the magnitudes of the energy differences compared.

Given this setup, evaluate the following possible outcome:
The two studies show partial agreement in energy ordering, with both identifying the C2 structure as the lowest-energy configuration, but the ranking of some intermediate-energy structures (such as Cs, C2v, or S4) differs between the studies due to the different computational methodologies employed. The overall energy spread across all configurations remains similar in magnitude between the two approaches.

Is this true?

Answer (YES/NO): NO